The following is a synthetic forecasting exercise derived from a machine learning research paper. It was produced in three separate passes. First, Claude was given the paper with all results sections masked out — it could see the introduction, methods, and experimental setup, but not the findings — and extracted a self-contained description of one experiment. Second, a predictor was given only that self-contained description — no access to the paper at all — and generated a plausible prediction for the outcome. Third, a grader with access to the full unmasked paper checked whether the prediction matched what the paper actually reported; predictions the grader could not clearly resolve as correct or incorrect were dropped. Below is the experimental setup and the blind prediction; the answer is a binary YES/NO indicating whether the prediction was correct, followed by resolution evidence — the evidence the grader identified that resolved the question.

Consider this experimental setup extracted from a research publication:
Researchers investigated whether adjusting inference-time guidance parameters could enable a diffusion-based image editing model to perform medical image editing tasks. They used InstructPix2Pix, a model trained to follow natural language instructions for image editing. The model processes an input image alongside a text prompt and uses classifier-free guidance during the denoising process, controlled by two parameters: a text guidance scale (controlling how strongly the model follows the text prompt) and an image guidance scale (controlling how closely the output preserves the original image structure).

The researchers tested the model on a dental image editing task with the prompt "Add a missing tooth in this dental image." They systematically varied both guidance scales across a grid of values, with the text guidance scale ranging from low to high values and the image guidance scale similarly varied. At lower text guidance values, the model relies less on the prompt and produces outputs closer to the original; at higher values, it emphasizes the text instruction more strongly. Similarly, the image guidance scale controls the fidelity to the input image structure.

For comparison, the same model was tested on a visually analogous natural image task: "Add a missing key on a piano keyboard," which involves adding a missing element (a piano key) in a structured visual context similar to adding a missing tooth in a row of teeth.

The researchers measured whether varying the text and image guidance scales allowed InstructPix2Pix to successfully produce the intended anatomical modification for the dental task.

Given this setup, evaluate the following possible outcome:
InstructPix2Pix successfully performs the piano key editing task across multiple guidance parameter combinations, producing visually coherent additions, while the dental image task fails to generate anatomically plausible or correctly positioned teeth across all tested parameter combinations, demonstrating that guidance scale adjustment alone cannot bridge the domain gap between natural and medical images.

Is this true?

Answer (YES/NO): YES